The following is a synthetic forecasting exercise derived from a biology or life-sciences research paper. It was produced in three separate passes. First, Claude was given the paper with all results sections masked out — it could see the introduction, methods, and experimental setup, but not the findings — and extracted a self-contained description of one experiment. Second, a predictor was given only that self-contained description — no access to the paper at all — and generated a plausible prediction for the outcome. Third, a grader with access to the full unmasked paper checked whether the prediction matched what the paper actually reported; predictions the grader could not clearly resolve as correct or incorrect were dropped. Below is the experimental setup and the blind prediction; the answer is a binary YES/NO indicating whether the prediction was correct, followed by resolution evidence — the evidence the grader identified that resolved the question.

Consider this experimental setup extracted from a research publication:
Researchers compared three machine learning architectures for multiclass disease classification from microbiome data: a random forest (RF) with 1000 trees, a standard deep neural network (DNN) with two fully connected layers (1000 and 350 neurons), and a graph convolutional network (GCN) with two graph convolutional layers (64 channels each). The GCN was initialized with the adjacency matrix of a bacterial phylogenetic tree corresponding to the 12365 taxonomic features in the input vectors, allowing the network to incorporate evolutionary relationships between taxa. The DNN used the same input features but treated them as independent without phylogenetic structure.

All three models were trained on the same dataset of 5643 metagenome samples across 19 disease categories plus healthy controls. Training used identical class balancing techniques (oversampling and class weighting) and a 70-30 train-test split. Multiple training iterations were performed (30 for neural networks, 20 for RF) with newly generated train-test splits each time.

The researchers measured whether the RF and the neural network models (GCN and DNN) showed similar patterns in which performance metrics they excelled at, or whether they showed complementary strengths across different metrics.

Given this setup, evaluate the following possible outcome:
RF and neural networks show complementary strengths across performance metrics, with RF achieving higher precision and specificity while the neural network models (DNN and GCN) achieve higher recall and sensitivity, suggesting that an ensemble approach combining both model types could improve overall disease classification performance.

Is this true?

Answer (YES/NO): NO